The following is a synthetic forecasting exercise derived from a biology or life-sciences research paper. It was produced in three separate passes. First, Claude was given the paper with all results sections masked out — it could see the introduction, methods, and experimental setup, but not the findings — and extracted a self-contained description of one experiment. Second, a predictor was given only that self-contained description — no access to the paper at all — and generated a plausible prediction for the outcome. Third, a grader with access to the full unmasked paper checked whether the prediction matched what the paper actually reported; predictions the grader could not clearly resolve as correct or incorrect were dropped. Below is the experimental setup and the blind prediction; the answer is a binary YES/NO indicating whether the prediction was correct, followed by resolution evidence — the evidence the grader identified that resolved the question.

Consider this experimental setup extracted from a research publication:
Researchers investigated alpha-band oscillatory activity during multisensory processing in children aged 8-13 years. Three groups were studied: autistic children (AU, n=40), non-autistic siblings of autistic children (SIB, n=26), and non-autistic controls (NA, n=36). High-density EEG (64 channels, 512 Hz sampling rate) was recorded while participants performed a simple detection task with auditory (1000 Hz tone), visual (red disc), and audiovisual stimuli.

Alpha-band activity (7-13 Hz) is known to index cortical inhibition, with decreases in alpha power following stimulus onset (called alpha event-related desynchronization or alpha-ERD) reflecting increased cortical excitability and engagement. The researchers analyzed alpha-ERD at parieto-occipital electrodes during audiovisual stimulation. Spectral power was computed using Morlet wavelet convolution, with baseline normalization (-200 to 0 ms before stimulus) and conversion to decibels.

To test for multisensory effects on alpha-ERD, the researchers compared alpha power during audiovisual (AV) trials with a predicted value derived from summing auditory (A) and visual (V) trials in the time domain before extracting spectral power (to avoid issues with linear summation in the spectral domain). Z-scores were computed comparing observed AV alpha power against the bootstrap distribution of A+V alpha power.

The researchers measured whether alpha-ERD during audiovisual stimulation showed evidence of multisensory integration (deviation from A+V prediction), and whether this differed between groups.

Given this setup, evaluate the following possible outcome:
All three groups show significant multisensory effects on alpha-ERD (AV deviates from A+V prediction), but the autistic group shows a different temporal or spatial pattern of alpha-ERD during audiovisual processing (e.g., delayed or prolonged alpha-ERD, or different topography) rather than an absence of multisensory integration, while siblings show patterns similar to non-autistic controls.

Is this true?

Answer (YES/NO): NO